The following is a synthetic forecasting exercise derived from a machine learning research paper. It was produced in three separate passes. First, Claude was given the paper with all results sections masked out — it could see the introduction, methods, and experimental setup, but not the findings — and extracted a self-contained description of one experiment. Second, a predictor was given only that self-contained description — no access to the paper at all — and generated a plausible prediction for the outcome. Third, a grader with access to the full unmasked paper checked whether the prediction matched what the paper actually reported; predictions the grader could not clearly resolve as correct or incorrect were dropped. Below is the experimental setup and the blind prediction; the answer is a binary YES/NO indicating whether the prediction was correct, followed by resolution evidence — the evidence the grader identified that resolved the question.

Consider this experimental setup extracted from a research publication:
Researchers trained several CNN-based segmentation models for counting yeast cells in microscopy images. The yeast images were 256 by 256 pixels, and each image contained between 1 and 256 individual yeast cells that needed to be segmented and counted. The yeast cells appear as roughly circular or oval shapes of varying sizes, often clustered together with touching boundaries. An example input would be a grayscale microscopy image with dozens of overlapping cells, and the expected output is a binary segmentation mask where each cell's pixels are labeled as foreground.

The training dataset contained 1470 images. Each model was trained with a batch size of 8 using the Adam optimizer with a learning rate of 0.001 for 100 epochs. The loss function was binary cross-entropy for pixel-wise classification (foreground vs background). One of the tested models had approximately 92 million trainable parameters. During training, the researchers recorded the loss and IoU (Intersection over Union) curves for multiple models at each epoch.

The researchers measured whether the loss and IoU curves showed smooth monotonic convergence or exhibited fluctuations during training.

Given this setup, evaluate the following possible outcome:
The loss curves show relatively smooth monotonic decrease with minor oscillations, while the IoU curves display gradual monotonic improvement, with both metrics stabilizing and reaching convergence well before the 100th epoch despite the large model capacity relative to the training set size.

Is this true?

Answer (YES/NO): NO